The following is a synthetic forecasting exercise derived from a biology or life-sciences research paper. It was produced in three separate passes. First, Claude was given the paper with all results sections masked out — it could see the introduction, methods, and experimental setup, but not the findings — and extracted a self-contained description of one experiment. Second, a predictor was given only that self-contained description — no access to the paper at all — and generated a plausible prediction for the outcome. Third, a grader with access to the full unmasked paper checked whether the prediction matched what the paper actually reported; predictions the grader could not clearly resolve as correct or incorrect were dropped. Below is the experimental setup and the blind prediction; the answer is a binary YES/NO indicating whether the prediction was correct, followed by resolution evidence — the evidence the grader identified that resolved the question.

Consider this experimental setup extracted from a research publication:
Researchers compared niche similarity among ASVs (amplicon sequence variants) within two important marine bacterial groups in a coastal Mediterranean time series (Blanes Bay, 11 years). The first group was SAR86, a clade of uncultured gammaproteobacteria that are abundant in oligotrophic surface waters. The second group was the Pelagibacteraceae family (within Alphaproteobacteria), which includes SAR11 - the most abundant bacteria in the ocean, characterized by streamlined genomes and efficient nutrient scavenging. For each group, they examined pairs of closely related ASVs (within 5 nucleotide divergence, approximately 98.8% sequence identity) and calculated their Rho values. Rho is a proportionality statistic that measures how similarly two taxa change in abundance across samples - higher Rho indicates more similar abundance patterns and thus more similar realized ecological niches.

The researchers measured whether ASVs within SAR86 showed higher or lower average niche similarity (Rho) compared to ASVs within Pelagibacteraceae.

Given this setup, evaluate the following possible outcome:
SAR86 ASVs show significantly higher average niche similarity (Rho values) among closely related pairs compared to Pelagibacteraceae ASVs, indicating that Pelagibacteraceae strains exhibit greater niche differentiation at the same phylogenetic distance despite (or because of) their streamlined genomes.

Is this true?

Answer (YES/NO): NO